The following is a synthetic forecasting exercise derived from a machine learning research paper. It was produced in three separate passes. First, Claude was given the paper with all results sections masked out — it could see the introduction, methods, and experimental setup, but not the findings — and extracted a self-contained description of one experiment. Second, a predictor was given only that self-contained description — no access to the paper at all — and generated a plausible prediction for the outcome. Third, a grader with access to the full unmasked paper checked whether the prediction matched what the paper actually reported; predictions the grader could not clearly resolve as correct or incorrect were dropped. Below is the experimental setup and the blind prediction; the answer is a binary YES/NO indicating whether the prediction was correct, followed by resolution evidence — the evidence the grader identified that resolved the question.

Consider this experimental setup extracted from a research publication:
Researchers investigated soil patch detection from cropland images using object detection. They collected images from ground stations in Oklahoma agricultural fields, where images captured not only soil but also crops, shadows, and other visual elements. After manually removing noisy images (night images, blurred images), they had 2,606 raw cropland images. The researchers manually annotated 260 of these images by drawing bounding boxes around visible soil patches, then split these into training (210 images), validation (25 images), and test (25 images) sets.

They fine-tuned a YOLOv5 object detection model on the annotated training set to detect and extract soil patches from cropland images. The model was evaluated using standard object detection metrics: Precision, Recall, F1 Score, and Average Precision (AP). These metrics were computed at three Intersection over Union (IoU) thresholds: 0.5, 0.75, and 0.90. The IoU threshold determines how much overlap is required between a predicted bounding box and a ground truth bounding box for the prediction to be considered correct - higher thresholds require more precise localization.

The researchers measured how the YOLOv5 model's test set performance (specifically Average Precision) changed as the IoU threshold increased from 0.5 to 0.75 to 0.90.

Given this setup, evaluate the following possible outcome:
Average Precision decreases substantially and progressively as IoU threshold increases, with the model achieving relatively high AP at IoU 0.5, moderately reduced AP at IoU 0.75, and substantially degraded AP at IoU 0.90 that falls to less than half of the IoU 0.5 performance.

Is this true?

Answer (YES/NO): NO